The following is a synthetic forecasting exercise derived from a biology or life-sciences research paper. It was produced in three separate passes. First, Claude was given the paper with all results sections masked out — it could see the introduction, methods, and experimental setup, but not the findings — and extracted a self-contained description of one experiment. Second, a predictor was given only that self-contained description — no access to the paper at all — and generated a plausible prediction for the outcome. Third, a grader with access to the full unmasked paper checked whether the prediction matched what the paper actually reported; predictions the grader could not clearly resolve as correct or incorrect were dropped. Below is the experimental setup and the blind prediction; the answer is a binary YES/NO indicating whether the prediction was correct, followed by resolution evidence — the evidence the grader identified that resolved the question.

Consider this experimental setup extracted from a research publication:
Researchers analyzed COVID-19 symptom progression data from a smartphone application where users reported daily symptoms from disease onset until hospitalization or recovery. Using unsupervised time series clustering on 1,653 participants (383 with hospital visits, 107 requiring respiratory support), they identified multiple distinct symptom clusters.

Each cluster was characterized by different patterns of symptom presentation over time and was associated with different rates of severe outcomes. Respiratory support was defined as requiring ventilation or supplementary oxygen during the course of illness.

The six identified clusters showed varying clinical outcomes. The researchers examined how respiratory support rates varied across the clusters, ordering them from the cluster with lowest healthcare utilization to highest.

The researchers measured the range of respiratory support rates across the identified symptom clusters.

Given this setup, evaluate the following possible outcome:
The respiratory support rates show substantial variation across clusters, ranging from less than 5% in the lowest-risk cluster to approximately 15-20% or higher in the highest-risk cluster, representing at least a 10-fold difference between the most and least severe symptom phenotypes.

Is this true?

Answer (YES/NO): YES